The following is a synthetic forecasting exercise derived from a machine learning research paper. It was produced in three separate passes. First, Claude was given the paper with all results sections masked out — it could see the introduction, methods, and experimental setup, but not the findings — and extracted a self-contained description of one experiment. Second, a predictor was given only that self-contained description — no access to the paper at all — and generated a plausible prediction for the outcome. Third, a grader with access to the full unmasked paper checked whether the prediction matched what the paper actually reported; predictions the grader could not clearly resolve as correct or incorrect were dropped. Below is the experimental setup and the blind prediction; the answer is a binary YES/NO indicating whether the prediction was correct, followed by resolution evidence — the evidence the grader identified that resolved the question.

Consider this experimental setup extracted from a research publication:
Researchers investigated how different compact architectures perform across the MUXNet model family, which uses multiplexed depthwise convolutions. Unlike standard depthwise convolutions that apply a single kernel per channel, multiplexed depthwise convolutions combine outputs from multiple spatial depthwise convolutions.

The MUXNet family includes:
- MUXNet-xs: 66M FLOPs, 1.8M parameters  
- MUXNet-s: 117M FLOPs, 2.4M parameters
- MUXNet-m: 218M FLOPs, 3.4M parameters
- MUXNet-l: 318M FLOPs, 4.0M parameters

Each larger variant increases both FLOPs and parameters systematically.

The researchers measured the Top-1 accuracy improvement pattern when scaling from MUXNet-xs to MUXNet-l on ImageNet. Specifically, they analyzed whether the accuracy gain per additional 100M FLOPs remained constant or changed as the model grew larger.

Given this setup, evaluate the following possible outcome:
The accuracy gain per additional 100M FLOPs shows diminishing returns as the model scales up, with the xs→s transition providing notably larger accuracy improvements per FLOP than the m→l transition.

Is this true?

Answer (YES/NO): YES